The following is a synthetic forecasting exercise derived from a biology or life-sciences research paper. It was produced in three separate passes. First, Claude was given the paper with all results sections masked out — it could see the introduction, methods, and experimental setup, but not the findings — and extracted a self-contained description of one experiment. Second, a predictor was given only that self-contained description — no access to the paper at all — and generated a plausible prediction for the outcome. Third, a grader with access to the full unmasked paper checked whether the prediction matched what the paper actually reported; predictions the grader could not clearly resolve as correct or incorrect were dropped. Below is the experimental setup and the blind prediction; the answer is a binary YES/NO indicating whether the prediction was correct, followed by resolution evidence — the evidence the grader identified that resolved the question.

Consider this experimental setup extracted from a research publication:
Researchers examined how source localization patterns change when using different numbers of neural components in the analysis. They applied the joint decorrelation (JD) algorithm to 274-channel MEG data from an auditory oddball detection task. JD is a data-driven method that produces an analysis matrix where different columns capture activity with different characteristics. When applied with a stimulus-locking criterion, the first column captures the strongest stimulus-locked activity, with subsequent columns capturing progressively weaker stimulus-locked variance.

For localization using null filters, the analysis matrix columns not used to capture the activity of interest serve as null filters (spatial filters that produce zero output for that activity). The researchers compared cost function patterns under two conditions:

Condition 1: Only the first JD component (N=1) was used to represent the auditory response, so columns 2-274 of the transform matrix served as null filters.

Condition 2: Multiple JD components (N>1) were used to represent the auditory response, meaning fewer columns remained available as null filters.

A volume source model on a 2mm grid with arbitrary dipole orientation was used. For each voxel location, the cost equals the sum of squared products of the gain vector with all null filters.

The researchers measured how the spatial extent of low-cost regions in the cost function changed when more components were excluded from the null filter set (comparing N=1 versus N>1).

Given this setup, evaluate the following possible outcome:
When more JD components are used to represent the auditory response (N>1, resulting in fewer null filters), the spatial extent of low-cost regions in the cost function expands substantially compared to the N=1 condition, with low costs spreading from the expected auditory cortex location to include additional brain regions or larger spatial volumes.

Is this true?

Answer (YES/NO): YES